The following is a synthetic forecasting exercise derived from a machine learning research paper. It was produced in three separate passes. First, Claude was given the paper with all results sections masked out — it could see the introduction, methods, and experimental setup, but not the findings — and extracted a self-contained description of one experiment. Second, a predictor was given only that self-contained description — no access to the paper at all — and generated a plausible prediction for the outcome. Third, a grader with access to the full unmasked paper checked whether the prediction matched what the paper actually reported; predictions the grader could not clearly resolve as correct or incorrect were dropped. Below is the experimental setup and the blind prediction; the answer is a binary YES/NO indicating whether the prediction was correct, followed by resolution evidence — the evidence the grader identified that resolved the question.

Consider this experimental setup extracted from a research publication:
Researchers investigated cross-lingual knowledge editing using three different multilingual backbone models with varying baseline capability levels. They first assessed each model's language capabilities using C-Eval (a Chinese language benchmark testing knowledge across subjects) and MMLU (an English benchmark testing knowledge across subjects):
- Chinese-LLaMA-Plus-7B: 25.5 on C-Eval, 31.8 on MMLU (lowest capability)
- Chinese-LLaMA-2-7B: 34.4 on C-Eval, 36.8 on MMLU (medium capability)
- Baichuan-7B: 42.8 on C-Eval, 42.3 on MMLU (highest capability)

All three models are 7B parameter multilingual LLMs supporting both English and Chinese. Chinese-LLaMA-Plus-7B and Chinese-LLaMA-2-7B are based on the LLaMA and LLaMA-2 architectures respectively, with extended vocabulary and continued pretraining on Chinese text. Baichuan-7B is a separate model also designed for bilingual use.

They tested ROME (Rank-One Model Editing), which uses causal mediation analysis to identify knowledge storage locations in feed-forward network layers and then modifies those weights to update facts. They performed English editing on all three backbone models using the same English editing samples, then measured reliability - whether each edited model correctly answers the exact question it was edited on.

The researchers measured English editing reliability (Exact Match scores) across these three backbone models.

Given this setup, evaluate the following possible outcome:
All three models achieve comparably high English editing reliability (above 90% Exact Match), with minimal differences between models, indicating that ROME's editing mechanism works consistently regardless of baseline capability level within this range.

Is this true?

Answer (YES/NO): NO